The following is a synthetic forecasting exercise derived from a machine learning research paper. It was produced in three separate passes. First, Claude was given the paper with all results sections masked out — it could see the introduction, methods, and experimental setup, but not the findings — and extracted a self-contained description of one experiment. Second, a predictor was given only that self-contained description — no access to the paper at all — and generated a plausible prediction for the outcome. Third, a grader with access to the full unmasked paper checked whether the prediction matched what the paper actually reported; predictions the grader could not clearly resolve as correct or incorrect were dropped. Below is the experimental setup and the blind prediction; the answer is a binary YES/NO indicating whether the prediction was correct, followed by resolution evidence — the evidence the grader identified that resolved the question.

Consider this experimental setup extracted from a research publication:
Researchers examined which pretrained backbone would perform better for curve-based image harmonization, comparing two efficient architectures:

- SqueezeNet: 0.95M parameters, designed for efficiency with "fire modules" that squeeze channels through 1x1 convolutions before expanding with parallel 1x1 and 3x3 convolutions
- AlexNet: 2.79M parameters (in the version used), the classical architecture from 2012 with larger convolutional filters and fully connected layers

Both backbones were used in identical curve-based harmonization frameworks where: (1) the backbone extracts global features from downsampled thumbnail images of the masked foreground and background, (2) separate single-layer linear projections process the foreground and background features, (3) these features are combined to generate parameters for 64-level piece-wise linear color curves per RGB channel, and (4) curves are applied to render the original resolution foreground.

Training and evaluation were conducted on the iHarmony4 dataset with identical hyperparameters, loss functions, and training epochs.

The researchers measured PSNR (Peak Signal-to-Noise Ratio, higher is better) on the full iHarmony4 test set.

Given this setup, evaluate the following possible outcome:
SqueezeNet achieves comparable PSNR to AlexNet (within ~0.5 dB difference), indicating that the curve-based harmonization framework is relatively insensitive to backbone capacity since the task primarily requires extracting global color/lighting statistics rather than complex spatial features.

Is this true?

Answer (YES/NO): NO